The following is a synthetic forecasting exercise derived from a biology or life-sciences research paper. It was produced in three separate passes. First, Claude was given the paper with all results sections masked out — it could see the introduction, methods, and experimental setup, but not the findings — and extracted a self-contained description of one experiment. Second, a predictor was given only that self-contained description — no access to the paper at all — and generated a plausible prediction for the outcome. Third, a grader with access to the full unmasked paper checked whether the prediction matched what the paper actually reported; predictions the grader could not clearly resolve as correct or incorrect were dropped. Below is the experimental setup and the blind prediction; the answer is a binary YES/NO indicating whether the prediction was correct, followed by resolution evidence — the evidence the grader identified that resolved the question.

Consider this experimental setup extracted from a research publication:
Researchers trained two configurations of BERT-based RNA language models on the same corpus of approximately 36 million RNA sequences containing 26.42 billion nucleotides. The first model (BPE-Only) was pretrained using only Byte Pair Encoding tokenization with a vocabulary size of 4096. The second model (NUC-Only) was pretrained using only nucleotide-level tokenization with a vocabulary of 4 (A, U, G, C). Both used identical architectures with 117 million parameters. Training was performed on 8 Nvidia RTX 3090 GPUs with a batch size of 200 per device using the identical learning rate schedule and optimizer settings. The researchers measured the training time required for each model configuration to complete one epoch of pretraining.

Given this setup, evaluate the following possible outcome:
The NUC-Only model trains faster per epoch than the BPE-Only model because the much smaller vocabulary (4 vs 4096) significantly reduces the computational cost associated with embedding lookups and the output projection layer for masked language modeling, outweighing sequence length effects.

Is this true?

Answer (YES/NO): NO